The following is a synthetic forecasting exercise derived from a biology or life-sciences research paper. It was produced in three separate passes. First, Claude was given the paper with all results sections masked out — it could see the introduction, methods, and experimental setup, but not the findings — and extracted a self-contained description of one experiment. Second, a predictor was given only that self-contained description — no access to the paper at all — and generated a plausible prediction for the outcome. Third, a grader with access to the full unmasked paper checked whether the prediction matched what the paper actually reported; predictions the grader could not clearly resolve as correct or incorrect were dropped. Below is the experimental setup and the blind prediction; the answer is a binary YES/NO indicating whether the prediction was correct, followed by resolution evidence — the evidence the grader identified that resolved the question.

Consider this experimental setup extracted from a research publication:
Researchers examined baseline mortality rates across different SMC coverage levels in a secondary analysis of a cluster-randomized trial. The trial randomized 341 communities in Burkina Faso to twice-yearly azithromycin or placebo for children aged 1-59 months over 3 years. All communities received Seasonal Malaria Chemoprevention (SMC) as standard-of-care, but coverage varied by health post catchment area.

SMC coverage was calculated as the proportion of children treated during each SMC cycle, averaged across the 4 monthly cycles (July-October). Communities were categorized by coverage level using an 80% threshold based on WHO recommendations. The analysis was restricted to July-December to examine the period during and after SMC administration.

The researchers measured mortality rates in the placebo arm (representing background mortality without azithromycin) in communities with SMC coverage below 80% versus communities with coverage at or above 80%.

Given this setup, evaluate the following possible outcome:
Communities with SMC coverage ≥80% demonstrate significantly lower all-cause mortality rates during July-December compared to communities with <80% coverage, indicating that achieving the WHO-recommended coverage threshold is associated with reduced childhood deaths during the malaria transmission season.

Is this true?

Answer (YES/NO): NO